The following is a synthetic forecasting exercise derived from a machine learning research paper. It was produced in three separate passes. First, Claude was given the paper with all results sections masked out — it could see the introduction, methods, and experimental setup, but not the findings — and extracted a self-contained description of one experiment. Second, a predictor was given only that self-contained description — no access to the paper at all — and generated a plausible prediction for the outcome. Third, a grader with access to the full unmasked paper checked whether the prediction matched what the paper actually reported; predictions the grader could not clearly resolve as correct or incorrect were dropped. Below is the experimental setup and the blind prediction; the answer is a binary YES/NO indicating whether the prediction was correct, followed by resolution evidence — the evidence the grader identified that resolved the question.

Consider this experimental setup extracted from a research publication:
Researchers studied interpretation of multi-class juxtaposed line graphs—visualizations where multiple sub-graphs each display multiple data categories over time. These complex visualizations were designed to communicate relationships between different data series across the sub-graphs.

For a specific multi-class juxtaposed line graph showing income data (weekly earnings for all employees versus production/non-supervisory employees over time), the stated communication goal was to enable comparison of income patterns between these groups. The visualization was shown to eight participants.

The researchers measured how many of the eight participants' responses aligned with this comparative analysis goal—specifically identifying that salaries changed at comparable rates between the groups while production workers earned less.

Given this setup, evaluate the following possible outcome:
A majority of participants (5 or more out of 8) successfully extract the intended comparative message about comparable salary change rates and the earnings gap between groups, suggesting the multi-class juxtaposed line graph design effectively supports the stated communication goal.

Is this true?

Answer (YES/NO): NO